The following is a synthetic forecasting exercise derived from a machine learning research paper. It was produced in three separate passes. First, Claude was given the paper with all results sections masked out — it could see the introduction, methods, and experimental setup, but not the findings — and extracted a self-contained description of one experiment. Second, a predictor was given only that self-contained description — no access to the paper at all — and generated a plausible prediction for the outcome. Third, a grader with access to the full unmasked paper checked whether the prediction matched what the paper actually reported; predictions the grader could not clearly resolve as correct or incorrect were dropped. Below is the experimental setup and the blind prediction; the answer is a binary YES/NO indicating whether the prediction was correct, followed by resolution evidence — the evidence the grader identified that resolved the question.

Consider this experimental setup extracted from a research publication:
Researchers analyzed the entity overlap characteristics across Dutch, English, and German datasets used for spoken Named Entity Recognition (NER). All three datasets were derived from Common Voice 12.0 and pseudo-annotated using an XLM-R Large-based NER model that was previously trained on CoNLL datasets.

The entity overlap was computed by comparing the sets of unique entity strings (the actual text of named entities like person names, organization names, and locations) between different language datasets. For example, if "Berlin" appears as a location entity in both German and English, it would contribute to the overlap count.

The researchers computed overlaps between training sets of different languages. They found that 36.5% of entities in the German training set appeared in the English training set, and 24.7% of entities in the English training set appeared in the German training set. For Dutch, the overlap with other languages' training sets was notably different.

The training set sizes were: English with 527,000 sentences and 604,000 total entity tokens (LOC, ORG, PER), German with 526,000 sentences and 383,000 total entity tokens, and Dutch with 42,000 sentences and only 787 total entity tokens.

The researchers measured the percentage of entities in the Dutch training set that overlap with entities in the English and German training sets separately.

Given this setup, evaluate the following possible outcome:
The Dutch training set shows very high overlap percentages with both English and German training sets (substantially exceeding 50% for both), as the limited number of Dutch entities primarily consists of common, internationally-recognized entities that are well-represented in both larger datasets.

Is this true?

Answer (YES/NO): NO